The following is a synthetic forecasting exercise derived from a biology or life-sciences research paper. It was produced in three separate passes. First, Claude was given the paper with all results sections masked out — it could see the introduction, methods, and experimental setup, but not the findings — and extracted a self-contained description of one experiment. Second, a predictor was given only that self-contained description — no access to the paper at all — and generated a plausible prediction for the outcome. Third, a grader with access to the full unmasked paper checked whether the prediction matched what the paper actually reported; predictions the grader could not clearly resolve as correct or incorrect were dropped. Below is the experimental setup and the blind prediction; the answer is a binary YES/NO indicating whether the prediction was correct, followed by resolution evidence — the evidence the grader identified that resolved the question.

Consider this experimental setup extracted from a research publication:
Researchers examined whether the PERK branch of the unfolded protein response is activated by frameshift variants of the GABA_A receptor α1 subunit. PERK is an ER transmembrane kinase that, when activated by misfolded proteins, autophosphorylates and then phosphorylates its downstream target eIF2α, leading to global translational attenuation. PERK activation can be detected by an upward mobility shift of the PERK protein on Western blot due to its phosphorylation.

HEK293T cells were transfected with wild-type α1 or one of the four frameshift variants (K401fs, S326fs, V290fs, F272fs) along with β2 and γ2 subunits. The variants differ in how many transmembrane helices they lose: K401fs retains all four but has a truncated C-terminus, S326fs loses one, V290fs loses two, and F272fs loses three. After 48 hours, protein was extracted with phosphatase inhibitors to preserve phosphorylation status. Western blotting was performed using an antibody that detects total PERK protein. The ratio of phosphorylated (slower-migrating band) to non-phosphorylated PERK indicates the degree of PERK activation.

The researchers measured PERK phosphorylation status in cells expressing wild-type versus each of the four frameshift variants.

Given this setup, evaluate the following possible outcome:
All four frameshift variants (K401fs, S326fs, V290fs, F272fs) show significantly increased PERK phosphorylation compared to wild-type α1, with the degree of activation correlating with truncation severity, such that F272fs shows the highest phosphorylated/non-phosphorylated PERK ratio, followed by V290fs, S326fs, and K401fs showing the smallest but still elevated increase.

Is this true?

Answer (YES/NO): NO